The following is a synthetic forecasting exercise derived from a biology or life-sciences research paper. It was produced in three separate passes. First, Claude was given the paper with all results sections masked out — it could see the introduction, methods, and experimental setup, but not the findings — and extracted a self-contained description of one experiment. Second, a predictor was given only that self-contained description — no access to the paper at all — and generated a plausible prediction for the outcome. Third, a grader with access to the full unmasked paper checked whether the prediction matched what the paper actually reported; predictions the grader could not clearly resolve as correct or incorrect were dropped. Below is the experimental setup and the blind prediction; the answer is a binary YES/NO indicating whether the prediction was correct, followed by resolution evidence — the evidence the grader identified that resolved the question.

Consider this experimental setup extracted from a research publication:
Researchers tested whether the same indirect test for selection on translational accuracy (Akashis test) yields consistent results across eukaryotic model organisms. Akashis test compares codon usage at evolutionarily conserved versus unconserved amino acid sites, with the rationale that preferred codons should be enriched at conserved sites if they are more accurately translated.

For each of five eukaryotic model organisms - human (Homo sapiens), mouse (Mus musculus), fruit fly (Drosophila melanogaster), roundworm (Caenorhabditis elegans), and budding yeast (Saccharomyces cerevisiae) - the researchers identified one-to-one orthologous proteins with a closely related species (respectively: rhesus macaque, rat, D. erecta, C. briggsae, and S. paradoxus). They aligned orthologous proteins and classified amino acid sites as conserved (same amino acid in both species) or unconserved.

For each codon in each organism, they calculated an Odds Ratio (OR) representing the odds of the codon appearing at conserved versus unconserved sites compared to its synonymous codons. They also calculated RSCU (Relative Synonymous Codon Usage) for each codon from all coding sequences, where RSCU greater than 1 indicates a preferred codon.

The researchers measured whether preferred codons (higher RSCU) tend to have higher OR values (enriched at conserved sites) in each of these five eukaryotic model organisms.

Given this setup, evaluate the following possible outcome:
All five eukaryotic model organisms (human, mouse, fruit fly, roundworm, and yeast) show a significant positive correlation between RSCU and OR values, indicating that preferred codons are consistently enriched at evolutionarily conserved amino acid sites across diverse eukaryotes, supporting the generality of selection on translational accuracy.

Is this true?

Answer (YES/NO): YES